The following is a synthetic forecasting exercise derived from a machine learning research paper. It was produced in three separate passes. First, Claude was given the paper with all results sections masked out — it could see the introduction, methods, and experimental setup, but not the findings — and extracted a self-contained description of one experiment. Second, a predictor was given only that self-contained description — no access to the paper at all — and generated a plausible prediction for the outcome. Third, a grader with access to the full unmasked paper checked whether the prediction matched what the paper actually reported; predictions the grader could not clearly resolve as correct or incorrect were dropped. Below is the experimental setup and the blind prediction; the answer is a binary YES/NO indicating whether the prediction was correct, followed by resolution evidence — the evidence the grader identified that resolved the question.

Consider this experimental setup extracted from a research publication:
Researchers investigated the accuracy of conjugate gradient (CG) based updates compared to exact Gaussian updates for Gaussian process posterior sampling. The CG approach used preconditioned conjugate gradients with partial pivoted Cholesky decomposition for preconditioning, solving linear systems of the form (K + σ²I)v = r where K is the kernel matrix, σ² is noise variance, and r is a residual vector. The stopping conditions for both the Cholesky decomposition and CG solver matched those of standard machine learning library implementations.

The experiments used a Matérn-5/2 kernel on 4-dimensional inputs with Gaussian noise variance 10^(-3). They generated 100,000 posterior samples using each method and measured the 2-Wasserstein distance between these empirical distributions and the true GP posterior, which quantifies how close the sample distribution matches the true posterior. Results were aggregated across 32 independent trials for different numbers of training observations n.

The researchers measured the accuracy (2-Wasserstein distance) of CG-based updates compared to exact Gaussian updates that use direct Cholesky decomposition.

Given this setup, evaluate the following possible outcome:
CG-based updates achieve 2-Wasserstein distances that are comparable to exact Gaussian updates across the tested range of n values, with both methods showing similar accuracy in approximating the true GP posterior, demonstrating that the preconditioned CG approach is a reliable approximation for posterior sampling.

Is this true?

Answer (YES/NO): YES